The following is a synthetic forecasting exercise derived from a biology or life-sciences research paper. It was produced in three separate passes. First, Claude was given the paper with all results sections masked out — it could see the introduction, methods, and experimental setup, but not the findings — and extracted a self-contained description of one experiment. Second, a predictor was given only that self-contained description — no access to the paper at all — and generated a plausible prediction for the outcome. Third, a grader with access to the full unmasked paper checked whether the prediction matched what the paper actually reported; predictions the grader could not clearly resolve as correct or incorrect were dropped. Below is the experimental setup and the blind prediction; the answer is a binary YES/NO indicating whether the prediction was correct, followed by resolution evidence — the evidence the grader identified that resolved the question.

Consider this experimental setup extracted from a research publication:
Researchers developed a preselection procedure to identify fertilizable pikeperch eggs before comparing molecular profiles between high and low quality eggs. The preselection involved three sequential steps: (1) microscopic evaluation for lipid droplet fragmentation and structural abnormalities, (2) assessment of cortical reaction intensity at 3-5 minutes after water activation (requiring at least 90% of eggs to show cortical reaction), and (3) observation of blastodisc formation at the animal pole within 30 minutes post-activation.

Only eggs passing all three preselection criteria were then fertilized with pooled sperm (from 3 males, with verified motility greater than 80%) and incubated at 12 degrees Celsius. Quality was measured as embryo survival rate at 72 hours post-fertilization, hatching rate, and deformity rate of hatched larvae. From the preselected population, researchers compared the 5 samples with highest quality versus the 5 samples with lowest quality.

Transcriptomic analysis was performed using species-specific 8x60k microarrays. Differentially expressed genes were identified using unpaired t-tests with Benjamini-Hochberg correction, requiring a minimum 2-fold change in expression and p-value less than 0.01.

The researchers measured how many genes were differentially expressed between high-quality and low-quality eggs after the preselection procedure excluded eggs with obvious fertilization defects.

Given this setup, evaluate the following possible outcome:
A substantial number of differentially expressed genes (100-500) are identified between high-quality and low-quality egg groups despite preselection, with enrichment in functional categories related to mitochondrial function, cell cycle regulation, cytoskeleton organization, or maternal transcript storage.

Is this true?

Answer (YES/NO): NO